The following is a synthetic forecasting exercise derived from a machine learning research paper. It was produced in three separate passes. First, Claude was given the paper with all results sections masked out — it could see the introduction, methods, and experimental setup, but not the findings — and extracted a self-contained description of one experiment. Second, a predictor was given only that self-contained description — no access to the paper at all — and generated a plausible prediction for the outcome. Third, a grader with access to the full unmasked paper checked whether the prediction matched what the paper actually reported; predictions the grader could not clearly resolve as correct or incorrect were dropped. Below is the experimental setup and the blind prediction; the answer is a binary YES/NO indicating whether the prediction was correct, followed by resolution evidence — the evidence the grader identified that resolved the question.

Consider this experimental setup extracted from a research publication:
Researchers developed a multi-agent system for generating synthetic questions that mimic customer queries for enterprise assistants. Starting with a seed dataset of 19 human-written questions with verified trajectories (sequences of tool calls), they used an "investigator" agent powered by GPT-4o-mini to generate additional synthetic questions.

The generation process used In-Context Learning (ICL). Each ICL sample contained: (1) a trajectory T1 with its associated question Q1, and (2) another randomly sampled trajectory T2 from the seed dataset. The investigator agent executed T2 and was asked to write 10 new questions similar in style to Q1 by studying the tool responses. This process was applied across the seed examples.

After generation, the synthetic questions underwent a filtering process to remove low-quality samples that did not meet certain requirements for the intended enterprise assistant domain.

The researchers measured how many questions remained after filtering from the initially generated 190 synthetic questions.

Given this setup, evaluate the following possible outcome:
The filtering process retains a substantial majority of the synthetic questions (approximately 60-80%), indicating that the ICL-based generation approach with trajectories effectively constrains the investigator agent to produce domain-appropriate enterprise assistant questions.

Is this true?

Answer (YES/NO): NO